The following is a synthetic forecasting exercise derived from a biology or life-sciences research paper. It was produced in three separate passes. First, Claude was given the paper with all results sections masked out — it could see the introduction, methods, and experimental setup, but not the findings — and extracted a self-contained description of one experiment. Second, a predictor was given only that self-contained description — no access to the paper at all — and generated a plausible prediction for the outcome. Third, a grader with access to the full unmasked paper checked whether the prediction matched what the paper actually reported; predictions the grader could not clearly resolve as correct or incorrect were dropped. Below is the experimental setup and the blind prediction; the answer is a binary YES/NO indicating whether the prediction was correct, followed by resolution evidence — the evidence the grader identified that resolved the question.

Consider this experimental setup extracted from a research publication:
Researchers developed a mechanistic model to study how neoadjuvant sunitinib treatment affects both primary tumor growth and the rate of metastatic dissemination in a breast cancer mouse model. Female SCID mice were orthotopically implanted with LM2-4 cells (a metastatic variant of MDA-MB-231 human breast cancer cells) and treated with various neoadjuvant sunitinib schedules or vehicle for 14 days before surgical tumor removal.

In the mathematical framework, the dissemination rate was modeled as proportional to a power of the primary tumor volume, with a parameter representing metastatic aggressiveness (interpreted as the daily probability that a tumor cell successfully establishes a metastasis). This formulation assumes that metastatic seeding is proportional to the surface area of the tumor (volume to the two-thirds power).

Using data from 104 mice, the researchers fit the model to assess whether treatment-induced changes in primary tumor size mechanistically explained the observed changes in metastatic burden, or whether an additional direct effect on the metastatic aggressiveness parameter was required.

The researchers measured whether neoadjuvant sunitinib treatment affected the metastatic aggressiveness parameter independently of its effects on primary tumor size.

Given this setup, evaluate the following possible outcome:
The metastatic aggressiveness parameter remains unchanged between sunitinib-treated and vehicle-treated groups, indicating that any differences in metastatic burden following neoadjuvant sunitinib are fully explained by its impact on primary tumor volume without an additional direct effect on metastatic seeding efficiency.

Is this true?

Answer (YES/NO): YES